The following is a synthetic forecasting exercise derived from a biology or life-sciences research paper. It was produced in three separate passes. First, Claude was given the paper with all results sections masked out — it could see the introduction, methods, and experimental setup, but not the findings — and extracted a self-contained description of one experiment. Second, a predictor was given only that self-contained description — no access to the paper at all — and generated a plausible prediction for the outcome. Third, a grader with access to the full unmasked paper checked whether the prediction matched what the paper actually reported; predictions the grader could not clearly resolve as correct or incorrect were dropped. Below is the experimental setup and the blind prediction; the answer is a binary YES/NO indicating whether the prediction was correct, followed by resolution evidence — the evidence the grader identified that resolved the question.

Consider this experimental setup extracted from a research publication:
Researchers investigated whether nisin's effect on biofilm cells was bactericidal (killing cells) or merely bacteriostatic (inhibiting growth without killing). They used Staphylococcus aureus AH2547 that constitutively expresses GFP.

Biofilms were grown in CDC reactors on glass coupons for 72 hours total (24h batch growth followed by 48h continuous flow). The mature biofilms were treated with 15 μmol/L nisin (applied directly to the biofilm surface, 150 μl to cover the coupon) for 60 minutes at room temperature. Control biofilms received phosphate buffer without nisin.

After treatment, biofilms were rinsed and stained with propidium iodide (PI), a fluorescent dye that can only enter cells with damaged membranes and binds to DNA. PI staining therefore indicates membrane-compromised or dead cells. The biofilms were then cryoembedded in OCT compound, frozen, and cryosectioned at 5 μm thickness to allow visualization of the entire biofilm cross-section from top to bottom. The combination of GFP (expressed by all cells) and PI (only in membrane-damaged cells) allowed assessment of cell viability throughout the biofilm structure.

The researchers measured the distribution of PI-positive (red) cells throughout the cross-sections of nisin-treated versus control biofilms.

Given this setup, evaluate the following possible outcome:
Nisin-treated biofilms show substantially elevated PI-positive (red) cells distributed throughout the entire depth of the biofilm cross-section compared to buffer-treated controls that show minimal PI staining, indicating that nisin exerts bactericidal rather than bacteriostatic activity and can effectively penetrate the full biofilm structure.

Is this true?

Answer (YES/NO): YES